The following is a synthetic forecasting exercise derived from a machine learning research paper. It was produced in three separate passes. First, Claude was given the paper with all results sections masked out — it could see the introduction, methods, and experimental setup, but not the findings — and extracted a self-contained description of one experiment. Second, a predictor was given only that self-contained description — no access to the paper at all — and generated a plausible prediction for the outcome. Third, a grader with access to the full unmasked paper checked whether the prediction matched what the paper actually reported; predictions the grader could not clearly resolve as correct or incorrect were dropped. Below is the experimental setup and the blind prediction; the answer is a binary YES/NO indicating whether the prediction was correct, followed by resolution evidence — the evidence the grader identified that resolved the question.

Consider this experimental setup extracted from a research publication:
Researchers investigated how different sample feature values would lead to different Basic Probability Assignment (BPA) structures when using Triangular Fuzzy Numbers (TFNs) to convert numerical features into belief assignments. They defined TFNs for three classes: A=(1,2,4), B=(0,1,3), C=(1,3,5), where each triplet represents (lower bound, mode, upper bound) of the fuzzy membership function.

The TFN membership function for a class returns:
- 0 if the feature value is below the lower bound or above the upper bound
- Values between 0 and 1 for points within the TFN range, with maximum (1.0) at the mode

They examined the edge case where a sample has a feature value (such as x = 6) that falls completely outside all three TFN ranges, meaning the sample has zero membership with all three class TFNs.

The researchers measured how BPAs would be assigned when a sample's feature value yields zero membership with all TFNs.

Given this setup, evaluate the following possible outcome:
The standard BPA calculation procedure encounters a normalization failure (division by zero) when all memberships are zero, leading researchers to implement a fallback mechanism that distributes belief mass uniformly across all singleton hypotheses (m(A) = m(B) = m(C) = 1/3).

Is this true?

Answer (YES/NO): NO